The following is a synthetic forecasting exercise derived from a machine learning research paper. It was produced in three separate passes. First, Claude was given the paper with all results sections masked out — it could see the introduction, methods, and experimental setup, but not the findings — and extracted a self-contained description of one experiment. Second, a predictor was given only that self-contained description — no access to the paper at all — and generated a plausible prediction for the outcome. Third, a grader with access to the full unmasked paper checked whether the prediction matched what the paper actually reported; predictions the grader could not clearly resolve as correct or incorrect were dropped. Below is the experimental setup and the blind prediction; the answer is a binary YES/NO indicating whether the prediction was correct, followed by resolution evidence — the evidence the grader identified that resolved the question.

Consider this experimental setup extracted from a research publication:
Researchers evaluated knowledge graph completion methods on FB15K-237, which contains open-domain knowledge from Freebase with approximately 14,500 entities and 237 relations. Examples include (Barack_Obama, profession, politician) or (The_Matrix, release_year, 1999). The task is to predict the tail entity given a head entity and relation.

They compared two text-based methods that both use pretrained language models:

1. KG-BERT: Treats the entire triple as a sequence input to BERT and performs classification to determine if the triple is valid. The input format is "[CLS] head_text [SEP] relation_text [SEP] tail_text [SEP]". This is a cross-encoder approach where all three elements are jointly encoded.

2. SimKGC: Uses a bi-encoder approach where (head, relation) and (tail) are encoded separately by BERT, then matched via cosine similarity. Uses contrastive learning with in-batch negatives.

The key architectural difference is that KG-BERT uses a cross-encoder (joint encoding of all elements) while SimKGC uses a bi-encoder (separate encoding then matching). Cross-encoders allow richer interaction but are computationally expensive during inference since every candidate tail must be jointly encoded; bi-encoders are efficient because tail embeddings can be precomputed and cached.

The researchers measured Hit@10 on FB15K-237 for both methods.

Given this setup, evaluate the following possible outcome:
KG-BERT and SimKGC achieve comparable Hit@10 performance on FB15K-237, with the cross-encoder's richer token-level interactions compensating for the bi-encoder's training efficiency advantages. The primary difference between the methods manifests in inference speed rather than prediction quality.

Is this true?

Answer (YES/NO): NO